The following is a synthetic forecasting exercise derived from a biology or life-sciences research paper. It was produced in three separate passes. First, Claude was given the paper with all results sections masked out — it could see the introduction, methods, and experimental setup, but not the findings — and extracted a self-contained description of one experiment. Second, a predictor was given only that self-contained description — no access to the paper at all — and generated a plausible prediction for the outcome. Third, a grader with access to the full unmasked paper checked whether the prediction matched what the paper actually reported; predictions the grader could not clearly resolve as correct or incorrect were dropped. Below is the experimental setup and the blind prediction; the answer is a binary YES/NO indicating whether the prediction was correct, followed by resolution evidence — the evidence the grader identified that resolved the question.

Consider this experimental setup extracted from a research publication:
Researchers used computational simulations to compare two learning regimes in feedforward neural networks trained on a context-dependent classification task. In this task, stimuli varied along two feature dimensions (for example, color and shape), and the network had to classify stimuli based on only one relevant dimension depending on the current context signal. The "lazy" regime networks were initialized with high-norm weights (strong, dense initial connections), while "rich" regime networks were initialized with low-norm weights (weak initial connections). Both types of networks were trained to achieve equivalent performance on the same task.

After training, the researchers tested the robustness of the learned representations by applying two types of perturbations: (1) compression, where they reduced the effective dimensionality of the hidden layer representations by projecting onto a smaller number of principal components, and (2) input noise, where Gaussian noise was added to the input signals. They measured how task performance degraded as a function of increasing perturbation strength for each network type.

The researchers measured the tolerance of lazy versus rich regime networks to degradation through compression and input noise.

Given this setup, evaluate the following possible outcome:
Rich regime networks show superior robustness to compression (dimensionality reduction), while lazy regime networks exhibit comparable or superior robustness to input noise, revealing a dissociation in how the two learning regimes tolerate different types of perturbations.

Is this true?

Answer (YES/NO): NO